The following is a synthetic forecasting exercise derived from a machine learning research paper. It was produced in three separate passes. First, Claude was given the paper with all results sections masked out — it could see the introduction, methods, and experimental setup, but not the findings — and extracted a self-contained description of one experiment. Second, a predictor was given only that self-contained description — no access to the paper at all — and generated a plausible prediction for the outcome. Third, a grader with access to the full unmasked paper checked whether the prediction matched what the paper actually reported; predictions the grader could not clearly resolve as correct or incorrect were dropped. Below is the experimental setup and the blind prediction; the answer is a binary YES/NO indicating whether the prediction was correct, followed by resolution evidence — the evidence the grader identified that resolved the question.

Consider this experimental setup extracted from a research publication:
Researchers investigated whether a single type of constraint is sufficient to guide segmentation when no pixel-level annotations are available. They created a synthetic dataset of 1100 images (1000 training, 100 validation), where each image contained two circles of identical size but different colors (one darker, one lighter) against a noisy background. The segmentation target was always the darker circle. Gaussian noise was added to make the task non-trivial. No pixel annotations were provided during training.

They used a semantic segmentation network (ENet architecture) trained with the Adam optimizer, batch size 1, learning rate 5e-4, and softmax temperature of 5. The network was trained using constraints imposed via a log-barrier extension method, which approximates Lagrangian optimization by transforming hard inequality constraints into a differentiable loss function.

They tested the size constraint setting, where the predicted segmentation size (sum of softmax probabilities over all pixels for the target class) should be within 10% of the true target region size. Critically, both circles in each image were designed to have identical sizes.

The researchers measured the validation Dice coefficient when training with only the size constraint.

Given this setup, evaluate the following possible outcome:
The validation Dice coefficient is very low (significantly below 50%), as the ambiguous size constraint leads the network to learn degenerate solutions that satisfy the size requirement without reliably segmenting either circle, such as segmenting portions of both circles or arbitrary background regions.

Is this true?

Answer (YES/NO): YES